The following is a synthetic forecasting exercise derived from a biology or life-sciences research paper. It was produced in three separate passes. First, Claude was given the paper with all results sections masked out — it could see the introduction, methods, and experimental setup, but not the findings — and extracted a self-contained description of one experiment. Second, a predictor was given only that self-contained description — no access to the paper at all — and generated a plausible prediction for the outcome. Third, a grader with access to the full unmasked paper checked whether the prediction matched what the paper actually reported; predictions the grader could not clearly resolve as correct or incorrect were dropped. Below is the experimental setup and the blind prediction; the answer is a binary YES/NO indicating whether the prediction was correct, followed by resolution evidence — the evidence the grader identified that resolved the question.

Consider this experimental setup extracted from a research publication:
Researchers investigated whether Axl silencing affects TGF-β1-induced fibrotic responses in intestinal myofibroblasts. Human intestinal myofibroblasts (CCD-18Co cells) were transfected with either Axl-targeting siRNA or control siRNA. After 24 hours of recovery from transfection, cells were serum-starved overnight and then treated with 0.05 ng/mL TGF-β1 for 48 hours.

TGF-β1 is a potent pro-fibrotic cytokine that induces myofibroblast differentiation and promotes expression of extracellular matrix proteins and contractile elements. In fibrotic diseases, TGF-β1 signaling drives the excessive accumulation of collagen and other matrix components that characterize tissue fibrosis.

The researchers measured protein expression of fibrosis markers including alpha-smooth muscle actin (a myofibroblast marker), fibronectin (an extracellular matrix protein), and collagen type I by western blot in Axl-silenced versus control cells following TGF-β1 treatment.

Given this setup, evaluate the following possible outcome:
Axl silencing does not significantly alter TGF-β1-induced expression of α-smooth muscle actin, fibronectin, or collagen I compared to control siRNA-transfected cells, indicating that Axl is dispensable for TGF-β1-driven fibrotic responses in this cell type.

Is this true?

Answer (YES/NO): NO